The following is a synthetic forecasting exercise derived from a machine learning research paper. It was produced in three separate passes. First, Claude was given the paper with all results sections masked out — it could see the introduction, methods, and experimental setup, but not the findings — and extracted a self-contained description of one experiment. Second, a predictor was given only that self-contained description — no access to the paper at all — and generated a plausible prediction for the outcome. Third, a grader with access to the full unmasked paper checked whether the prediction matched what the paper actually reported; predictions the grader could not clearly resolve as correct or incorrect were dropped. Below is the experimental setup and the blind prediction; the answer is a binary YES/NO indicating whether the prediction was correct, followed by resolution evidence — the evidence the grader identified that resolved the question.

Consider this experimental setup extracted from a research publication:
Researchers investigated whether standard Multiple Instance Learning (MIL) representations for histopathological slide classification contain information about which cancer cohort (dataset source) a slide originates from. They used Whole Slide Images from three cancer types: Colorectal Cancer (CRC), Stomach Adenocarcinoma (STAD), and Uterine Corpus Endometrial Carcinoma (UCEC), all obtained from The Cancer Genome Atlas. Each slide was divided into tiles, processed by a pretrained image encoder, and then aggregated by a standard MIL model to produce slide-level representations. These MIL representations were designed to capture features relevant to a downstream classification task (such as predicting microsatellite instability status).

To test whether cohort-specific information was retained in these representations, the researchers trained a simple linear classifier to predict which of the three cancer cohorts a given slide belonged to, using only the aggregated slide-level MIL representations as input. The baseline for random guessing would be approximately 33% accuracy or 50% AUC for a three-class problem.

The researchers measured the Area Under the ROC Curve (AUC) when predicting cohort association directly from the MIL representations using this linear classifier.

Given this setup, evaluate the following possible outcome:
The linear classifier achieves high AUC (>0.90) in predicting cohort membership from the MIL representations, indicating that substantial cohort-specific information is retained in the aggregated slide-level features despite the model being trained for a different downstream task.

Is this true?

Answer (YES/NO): NO